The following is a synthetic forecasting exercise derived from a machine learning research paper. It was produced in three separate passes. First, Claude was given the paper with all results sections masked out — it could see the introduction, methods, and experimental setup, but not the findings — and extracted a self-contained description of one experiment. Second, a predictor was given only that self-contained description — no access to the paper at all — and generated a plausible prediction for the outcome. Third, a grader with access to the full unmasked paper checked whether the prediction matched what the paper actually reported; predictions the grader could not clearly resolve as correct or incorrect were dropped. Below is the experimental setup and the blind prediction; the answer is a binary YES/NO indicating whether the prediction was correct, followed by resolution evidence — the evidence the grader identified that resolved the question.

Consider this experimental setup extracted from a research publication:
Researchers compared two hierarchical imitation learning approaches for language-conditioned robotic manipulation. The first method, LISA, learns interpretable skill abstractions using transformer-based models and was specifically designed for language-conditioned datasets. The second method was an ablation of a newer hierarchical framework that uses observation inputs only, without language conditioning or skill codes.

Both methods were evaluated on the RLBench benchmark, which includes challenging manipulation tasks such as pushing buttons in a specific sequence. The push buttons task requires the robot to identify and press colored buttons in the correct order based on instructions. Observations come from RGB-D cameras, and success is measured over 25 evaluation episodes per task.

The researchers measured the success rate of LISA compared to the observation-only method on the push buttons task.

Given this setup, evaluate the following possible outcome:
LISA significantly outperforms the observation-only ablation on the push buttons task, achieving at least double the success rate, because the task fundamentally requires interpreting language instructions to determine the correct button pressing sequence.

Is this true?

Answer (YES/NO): NO